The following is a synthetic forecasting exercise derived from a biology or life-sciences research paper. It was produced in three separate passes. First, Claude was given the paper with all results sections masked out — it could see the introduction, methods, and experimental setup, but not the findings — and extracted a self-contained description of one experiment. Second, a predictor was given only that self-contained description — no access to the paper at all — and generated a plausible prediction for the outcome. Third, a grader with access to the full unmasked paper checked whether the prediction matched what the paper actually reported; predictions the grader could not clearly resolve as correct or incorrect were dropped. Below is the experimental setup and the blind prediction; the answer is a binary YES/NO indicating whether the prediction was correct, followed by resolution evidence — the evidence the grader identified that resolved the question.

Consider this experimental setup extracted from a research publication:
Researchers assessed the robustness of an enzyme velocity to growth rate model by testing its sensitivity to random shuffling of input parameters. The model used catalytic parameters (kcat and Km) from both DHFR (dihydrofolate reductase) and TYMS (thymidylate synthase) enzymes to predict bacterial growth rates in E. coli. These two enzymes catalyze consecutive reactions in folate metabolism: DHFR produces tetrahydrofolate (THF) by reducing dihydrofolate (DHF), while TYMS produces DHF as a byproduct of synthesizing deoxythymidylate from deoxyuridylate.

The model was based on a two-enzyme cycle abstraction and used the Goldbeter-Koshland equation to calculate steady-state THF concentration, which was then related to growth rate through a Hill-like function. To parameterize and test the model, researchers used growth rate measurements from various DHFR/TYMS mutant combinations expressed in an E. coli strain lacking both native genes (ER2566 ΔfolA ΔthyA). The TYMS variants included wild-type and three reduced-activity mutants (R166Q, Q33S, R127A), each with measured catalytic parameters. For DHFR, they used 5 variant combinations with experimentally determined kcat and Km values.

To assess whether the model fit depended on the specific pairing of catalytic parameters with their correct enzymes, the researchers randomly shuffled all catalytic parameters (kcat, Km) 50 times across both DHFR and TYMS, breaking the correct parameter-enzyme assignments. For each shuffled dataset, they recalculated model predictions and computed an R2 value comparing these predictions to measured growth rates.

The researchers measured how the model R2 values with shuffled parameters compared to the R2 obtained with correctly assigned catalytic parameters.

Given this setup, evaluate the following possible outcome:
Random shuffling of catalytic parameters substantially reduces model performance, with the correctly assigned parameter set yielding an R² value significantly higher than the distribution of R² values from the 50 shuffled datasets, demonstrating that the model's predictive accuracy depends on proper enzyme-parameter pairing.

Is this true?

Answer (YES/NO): YES